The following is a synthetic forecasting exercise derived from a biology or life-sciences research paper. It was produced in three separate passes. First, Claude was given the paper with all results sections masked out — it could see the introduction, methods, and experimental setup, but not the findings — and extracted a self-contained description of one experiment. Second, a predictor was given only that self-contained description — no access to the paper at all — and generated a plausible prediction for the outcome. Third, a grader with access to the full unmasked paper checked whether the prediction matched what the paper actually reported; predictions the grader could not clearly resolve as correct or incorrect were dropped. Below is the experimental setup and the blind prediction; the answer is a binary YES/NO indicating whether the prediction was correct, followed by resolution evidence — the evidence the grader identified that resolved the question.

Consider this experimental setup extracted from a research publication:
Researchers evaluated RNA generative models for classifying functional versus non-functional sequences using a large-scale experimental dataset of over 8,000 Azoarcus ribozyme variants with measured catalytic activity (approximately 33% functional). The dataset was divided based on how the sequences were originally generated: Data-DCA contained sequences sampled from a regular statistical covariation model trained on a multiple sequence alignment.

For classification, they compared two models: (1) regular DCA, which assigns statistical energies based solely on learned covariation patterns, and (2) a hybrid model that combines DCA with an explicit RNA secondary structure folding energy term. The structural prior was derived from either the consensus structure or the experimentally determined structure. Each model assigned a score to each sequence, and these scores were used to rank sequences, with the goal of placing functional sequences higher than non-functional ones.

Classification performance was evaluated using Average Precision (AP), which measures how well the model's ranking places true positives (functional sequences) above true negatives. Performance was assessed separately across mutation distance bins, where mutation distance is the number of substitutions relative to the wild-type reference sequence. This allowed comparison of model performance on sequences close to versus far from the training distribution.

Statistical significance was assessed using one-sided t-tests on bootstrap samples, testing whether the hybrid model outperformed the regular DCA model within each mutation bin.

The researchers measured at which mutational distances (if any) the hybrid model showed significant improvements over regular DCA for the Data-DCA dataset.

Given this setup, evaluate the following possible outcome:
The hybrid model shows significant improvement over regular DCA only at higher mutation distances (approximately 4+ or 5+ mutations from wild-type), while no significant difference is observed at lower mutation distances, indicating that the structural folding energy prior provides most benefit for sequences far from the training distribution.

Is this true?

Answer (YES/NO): NO